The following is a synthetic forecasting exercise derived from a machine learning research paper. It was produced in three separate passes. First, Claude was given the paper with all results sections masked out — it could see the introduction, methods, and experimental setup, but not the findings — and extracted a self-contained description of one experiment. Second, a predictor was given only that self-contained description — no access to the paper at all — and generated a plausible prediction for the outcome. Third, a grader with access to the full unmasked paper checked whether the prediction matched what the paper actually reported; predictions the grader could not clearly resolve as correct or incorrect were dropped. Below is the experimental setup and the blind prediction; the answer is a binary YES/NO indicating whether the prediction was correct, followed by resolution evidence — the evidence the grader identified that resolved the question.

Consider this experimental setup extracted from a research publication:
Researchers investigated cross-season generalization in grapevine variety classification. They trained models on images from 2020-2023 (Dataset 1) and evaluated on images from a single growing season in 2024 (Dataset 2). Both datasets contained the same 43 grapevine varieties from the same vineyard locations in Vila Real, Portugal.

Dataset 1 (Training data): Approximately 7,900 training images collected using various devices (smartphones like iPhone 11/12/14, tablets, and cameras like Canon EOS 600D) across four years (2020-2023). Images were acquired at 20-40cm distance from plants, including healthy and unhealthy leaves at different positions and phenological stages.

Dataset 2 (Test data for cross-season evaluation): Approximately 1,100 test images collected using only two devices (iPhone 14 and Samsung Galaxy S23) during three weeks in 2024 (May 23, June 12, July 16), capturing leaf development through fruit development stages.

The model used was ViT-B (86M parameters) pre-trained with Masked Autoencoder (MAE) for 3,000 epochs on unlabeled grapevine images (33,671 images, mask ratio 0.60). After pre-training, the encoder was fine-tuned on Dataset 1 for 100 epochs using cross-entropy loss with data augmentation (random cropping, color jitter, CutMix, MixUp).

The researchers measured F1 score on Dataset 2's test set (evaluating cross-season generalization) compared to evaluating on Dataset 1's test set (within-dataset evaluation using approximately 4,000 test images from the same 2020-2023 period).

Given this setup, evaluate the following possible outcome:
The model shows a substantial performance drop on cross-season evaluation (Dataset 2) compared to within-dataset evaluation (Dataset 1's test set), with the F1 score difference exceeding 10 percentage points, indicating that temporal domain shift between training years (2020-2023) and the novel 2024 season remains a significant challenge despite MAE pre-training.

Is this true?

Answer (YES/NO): YES